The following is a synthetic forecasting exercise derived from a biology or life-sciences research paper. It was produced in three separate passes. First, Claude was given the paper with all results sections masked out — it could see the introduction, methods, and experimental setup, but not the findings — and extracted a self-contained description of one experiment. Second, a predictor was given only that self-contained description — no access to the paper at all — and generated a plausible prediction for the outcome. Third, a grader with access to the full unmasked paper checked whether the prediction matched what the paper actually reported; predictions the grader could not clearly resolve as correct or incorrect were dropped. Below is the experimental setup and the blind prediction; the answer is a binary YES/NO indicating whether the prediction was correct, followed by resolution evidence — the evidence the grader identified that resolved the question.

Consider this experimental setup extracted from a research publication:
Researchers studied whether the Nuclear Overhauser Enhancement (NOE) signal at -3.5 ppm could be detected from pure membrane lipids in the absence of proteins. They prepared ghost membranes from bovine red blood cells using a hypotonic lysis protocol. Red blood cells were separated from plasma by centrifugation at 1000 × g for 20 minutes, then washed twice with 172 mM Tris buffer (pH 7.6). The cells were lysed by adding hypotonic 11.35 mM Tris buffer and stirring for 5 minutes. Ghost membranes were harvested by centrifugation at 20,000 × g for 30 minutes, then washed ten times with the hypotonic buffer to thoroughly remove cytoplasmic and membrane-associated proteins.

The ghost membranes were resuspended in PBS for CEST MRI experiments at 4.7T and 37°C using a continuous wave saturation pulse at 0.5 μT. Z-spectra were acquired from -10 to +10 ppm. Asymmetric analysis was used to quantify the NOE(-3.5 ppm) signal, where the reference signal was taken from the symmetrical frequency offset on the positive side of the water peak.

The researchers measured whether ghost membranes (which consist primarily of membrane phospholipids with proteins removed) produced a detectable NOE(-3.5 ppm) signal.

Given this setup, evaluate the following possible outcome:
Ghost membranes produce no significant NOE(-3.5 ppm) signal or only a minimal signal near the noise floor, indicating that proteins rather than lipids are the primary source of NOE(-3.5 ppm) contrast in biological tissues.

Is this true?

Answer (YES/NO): NO